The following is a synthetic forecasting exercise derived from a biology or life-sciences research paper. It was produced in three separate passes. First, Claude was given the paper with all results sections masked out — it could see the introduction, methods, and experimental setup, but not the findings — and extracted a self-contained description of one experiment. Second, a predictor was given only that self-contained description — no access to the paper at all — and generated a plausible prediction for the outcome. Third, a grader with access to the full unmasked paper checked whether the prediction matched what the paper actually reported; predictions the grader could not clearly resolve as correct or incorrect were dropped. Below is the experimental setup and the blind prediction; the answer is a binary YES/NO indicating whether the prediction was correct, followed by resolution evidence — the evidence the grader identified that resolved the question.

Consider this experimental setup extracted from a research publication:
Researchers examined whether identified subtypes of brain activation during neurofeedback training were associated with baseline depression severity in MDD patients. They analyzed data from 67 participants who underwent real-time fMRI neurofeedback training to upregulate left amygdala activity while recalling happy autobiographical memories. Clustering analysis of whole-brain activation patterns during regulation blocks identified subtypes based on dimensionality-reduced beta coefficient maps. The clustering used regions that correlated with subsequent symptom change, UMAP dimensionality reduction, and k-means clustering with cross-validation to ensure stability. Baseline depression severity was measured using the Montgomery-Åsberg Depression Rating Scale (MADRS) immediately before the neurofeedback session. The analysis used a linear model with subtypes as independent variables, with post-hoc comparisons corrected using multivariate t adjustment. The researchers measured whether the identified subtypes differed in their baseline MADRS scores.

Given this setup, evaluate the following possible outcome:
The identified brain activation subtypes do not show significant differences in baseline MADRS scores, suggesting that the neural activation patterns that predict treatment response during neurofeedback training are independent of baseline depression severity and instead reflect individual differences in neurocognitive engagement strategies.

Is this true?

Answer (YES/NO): YES